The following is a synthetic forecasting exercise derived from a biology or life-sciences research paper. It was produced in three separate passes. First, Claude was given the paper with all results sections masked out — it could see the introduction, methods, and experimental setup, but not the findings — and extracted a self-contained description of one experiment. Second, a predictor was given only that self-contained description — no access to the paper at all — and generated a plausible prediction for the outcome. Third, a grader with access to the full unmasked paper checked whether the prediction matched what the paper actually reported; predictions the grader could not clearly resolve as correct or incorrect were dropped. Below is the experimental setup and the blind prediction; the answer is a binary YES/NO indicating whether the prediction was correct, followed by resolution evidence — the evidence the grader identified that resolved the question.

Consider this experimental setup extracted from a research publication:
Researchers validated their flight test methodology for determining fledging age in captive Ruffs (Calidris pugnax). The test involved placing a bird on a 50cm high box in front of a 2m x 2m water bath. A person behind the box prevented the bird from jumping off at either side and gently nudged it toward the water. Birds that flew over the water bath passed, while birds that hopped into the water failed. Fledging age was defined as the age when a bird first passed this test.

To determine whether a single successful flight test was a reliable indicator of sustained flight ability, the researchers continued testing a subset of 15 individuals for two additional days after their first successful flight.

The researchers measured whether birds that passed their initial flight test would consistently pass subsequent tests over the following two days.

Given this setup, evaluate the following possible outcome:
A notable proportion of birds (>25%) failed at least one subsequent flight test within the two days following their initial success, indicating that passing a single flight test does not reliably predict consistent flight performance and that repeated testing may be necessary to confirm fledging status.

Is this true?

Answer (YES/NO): NO